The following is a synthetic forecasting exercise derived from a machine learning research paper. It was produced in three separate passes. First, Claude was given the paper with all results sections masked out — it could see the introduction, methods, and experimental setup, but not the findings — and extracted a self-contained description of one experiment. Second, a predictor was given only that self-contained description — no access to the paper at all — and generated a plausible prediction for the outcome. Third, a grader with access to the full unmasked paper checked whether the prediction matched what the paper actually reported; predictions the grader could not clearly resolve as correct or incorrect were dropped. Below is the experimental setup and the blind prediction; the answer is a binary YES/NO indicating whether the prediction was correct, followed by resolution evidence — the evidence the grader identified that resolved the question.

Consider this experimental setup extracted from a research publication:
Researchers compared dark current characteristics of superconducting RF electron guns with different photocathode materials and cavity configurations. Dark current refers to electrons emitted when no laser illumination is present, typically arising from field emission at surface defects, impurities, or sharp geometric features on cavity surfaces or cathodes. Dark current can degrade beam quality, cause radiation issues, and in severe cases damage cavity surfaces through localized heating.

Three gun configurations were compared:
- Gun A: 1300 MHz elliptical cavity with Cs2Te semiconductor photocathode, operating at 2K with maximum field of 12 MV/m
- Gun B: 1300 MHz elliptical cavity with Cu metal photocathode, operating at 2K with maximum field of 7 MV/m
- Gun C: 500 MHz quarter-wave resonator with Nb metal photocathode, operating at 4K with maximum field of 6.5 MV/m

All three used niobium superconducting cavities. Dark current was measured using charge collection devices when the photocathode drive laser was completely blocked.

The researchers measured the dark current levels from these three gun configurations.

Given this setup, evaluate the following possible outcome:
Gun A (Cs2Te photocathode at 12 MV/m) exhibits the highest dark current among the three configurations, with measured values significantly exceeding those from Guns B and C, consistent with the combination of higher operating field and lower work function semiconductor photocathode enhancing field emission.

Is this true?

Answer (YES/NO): NO